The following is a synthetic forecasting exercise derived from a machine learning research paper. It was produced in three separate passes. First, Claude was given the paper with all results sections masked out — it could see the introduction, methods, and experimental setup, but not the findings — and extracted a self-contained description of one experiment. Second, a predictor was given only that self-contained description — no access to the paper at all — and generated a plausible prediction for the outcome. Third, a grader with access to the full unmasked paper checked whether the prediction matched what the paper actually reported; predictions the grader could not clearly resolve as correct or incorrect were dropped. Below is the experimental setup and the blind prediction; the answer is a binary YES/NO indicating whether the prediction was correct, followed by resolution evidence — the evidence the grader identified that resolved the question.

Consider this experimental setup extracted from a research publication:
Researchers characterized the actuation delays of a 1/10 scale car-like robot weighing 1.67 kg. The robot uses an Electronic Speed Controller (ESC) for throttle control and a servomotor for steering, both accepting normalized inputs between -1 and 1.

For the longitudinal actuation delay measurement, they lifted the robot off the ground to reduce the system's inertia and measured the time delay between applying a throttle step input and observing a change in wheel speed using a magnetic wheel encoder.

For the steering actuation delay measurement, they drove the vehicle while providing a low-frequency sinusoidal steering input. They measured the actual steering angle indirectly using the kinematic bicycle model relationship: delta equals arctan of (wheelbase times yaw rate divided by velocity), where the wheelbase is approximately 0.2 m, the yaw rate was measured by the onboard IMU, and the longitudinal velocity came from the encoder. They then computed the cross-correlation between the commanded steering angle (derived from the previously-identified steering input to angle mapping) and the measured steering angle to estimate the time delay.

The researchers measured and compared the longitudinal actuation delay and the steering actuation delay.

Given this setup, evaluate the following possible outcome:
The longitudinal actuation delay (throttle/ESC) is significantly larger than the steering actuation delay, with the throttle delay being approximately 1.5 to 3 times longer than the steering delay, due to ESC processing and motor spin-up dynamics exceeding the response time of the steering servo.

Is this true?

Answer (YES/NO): NO